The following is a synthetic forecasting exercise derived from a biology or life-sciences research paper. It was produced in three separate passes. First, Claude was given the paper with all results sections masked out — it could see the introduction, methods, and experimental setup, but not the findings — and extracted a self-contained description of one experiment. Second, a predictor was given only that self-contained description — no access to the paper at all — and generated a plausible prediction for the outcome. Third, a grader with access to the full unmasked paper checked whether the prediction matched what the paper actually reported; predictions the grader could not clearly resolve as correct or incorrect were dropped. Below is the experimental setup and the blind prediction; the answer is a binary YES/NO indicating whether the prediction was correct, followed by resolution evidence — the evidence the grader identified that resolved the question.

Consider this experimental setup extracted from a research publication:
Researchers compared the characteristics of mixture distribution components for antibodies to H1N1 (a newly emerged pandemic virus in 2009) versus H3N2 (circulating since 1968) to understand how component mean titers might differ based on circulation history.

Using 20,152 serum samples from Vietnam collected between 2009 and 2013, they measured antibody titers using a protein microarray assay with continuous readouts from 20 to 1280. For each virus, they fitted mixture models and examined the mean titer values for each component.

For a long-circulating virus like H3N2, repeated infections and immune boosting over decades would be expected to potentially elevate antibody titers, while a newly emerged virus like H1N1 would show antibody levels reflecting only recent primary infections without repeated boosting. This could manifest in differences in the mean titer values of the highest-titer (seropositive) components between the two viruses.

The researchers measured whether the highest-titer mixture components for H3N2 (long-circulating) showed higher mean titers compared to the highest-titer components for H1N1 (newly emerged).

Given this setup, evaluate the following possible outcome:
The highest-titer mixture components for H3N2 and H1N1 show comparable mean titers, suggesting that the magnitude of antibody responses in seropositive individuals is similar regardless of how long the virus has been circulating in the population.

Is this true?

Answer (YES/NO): NO